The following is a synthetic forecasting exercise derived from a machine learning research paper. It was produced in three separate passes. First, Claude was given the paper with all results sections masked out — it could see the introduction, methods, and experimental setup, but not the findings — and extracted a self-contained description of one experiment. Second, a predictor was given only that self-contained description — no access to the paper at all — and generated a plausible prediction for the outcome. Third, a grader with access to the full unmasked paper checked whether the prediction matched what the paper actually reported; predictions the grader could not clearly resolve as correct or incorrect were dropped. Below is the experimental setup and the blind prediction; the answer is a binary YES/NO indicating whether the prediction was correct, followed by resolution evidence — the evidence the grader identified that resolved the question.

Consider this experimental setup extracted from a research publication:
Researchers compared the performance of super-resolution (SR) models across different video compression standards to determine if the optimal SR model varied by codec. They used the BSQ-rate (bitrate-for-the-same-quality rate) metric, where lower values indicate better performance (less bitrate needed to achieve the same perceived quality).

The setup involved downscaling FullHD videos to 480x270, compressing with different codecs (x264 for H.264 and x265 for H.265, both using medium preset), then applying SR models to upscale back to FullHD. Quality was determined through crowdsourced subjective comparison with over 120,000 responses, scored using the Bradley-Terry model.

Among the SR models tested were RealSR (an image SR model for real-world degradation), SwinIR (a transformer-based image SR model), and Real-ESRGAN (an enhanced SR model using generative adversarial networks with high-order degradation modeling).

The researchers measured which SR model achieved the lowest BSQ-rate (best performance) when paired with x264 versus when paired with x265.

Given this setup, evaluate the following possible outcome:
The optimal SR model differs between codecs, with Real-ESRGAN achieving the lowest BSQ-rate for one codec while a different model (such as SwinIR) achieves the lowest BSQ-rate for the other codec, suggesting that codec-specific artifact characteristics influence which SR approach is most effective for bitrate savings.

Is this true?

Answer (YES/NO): NO